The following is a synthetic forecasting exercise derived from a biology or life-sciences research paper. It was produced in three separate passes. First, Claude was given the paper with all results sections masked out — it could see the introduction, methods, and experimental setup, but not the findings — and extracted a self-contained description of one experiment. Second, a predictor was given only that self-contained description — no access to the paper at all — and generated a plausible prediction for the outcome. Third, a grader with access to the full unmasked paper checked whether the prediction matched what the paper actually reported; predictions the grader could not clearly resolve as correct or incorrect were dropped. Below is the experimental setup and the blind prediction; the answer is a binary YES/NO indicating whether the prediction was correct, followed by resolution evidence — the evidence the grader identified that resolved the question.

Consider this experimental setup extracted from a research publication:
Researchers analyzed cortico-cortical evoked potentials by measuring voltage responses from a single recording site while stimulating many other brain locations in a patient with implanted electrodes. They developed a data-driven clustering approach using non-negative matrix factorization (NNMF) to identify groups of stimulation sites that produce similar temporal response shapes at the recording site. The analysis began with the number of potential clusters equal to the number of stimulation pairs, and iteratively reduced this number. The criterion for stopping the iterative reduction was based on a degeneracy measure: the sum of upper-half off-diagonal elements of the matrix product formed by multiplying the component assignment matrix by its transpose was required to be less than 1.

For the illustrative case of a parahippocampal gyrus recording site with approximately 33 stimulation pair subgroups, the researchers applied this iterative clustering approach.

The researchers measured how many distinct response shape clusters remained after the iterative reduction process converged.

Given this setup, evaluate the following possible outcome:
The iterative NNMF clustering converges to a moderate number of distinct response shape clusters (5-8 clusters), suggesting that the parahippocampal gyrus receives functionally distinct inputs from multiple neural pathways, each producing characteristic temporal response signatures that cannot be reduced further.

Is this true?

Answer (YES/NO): NO